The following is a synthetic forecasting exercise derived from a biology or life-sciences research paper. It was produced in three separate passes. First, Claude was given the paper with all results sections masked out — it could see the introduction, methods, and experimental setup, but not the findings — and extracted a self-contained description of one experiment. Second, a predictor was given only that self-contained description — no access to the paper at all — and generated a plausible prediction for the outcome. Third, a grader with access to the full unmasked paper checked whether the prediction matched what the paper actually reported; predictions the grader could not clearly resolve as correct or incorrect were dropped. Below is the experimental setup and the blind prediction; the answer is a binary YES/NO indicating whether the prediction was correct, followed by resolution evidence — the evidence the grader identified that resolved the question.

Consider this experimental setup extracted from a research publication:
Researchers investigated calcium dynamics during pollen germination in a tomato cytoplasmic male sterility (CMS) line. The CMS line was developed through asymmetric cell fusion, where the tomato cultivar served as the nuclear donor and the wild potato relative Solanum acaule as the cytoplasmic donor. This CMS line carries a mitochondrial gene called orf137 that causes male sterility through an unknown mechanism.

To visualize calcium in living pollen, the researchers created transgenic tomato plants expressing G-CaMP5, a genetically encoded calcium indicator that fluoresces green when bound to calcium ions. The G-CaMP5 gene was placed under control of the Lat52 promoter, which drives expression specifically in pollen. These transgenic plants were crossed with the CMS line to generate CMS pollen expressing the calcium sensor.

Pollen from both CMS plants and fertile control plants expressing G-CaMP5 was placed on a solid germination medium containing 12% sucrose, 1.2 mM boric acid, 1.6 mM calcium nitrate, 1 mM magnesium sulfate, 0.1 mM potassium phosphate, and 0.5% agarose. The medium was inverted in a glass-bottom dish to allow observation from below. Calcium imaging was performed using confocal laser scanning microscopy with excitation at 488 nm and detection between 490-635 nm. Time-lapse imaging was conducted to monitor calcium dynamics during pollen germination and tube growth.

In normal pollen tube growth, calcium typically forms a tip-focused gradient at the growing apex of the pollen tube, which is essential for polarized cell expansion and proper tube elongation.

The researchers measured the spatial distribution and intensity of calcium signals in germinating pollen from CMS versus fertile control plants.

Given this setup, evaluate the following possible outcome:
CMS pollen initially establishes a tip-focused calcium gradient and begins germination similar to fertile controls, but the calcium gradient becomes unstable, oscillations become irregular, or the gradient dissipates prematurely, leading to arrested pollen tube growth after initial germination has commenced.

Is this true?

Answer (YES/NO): NO